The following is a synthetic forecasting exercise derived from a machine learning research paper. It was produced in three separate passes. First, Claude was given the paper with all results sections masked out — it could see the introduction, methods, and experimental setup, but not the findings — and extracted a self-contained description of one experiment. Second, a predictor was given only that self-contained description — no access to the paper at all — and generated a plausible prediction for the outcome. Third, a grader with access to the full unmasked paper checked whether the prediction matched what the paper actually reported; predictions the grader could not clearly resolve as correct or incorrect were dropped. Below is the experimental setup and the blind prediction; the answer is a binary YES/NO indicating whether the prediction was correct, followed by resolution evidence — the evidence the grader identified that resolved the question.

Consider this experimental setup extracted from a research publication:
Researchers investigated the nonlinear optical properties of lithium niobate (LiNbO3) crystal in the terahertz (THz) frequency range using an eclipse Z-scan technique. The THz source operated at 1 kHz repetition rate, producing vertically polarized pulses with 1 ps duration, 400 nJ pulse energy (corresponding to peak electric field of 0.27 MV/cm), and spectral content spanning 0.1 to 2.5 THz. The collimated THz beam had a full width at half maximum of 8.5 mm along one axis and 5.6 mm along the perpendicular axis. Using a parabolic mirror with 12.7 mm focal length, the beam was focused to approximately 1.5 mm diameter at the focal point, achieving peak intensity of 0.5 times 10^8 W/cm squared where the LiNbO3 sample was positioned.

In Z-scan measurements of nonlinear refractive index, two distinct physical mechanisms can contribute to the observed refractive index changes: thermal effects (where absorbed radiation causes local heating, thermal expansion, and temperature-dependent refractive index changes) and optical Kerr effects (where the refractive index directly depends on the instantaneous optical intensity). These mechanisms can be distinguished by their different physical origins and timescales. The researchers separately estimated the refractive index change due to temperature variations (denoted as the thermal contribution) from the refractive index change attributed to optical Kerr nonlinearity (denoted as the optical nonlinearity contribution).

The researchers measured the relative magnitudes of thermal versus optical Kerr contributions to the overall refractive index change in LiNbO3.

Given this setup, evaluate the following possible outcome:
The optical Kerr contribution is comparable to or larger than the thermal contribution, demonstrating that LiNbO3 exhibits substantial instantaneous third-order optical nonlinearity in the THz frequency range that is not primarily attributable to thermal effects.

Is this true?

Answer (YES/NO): YES